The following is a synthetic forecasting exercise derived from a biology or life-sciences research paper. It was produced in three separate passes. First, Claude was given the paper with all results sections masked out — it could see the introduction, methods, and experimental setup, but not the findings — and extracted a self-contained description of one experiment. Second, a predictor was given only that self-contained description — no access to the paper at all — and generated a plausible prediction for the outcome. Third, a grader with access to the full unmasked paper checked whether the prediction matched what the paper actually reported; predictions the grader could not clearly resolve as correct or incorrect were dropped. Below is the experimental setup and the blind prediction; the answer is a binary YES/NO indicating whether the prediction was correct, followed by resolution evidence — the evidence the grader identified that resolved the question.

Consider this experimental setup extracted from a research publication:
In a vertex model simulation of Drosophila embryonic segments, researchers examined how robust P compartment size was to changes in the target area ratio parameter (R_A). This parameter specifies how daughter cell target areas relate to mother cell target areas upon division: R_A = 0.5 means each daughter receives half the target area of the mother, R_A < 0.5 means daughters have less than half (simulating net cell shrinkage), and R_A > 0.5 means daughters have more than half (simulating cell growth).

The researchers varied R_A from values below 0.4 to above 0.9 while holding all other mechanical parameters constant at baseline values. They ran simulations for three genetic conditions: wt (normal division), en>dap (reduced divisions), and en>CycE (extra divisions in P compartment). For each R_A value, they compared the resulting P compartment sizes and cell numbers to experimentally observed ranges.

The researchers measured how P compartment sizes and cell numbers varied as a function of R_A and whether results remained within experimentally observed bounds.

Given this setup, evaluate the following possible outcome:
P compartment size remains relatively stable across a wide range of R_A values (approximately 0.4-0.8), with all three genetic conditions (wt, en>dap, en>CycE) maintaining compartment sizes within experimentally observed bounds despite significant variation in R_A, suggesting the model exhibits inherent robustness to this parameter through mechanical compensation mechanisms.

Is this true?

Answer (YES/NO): YES